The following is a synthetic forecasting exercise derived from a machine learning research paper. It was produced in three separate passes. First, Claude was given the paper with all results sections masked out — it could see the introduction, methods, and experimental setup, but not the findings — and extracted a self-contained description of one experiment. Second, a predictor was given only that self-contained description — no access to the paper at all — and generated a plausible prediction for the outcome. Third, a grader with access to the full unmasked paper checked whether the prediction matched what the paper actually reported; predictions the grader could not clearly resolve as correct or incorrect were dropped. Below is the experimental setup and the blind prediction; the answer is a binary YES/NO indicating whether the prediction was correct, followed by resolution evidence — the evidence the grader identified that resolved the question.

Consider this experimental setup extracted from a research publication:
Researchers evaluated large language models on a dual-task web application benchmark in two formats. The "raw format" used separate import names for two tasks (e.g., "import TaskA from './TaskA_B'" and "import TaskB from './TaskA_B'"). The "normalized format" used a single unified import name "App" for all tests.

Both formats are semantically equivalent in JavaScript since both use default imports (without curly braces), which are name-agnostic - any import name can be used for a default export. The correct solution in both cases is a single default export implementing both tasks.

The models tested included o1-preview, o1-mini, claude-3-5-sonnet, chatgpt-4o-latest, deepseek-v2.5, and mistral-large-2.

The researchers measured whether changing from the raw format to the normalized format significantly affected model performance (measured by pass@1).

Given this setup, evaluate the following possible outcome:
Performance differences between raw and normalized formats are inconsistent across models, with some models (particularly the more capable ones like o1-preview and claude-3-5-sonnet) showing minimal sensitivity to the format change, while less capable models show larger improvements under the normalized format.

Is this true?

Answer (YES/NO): NO